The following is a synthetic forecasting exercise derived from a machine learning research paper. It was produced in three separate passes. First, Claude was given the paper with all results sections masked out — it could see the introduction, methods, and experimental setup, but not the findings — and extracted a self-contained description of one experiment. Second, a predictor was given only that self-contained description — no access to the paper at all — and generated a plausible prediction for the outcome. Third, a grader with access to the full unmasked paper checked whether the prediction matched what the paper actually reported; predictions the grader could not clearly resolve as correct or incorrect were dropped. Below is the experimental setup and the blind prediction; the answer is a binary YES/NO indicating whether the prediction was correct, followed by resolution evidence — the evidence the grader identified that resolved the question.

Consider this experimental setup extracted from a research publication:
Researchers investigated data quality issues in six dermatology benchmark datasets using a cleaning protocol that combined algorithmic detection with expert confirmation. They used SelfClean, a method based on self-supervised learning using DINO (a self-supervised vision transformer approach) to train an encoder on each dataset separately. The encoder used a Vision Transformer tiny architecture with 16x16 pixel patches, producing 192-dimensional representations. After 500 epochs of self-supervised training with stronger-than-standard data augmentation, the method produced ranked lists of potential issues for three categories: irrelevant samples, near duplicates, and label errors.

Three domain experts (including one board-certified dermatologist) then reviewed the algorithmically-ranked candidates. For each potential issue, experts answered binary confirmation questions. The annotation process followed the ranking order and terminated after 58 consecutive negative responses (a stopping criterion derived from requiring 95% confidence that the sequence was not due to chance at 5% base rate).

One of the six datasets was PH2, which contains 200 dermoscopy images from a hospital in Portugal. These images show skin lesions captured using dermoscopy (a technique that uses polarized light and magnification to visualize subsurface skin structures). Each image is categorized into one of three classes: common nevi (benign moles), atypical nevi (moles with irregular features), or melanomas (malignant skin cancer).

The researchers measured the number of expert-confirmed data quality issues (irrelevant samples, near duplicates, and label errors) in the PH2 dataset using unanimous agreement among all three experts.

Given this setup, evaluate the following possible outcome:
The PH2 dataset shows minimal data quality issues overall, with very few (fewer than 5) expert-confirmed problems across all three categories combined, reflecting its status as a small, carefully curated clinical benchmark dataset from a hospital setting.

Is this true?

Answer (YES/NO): NO